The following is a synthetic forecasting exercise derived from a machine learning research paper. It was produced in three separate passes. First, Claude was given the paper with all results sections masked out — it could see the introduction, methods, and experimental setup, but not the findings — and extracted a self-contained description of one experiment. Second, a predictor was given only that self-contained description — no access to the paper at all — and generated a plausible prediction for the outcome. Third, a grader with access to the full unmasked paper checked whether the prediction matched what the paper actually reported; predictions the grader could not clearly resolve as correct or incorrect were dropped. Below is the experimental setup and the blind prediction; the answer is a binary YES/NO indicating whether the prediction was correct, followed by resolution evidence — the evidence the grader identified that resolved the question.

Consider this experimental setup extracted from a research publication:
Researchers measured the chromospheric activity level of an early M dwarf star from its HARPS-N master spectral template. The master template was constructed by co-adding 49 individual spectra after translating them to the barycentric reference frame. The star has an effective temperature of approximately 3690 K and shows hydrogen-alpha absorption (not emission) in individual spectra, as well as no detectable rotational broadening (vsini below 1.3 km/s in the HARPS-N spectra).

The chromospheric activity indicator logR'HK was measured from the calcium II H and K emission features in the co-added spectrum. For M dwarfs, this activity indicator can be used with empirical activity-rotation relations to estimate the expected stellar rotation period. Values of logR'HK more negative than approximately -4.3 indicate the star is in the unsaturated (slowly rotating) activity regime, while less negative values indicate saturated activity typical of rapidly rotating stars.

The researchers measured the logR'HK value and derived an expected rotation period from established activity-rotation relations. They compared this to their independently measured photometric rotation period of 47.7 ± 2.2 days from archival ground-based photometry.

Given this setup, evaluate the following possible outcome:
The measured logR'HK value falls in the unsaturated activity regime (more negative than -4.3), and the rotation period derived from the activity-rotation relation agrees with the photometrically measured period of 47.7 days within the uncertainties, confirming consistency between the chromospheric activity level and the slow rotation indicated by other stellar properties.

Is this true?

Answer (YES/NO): YES